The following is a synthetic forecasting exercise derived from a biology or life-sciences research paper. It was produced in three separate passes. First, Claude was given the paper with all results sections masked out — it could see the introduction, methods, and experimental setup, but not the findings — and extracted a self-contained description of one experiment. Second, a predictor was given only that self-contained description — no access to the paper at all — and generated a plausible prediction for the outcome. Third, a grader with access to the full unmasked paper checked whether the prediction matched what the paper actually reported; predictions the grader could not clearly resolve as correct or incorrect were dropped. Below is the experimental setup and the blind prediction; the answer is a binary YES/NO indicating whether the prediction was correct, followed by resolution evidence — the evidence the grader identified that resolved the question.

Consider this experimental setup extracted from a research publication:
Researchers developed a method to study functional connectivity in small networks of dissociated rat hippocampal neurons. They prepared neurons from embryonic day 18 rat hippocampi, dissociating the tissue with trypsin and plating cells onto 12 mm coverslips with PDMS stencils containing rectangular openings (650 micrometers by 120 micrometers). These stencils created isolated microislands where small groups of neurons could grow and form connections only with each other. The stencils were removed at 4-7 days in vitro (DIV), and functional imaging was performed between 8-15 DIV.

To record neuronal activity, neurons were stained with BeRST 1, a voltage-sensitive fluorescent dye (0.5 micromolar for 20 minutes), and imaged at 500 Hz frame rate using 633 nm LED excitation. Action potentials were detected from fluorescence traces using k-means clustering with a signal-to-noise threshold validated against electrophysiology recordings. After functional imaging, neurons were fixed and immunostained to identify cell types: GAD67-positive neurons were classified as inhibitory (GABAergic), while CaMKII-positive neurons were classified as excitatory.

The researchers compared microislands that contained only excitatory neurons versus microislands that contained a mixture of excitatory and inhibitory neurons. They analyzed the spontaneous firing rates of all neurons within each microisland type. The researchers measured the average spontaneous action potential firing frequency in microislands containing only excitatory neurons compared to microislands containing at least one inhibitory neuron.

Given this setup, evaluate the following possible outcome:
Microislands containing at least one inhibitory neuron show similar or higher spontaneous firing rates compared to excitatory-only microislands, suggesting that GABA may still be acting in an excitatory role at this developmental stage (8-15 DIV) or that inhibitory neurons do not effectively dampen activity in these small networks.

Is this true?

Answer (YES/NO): NO